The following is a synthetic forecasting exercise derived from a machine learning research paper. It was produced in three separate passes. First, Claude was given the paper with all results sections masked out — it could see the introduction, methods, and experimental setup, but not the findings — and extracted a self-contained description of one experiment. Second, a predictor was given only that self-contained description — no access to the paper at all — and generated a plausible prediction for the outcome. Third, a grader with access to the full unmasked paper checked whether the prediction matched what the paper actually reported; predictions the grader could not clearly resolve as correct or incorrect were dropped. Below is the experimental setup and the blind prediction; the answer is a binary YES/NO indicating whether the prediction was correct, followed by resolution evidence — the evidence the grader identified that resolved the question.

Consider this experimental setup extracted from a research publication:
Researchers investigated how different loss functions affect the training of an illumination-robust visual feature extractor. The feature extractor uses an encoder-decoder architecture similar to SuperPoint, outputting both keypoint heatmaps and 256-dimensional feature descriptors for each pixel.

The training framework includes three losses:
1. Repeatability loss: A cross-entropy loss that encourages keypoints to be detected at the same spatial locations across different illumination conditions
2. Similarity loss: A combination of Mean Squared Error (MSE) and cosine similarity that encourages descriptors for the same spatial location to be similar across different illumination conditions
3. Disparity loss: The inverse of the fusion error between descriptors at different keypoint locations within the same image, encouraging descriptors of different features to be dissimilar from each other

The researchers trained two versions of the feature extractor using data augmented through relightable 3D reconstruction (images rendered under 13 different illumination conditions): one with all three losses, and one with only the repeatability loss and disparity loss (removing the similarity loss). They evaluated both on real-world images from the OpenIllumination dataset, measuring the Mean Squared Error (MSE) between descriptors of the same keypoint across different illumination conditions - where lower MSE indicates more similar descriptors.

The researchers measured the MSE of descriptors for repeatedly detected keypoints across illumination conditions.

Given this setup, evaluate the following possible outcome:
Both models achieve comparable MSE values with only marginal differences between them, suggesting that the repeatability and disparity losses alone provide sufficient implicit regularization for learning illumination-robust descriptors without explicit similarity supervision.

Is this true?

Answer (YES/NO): NO